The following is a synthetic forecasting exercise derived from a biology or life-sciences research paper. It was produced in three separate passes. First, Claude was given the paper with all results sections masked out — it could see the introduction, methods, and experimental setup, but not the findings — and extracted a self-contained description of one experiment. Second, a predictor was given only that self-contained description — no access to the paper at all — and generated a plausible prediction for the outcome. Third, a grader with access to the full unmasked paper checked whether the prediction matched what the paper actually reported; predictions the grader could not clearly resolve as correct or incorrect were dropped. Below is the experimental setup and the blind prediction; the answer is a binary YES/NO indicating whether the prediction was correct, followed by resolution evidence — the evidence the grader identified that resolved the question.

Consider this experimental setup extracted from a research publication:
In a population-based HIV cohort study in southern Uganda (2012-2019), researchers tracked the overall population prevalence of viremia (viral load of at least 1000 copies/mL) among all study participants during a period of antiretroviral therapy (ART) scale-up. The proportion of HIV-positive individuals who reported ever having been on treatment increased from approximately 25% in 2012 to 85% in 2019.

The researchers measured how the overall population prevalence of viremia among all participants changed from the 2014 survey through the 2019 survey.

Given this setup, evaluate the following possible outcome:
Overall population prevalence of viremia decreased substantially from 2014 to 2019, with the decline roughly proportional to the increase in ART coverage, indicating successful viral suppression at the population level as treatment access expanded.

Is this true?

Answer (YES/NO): YES